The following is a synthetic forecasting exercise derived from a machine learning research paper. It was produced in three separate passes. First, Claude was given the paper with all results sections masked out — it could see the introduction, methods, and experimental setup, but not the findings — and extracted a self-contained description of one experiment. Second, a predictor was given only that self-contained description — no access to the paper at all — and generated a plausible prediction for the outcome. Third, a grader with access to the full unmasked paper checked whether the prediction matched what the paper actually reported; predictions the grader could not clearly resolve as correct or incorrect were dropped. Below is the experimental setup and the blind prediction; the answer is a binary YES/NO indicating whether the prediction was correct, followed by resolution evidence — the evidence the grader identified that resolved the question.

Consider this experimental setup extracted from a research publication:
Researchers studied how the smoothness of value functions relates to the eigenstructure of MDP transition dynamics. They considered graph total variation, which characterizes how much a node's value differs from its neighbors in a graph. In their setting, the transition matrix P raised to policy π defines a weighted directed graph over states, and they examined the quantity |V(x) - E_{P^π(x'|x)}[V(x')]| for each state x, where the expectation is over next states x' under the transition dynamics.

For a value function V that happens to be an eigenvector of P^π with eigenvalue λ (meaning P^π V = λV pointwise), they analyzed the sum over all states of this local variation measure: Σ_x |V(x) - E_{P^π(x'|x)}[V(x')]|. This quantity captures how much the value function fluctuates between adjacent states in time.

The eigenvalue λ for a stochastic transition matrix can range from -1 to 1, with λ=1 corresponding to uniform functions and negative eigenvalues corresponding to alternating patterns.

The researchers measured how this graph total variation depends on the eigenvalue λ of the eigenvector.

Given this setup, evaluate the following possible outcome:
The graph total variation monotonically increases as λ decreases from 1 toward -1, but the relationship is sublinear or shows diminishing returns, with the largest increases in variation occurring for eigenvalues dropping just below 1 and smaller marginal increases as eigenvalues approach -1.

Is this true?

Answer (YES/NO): NO